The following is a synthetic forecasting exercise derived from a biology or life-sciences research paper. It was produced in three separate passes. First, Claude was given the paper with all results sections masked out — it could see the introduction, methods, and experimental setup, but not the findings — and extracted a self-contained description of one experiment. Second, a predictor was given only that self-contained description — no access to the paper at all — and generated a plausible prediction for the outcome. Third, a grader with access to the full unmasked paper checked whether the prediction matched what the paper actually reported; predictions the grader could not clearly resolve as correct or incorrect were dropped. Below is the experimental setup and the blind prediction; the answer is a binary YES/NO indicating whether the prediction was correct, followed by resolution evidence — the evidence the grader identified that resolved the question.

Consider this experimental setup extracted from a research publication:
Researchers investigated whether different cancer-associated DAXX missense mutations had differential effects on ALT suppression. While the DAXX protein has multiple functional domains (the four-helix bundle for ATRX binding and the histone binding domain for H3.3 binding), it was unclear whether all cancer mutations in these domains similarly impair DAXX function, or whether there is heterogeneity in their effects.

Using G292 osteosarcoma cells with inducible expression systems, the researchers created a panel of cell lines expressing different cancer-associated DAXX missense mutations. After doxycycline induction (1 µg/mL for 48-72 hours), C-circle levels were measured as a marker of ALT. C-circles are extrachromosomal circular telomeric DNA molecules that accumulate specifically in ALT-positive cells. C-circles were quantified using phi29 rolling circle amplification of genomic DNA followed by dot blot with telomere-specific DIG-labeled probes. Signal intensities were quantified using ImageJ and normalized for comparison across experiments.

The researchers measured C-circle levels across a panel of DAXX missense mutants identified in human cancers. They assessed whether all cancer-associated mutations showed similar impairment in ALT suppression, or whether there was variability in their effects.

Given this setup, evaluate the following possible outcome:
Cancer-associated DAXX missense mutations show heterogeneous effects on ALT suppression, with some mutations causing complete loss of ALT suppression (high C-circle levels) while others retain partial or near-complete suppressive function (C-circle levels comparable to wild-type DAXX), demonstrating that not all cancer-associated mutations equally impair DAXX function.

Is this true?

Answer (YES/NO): YES